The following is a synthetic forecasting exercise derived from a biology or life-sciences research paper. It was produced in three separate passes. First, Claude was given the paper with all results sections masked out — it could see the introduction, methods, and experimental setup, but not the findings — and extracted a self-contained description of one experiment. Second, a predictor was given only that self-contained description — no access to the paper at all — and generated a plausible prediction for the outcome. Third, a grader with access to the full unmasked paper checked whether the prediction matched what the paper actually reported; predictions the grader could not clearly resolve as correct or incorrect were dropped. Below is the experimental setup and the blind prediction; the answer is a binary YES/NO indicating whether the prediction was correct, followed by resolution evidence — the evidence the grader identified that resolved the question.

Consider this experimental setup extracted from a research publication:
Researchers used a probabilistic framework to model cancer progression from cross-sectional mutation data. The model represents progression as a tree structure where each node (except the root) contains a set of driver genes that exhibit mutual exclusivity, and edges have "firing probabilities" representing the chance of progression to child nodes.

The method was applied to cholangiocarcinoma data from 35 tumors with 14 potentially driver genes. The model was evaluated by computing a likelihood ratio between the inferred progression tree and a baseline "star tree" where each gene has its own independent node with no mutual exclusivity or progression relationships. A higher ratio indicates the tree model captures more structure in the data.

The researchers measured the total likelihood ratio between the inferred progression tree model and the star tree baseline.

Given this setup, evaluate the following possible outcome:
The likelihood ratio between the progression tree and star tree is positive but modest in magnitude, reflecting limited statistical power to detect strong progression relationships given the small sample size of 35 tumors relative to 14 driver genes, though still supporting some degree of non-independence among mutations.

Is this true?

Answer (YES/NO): NO